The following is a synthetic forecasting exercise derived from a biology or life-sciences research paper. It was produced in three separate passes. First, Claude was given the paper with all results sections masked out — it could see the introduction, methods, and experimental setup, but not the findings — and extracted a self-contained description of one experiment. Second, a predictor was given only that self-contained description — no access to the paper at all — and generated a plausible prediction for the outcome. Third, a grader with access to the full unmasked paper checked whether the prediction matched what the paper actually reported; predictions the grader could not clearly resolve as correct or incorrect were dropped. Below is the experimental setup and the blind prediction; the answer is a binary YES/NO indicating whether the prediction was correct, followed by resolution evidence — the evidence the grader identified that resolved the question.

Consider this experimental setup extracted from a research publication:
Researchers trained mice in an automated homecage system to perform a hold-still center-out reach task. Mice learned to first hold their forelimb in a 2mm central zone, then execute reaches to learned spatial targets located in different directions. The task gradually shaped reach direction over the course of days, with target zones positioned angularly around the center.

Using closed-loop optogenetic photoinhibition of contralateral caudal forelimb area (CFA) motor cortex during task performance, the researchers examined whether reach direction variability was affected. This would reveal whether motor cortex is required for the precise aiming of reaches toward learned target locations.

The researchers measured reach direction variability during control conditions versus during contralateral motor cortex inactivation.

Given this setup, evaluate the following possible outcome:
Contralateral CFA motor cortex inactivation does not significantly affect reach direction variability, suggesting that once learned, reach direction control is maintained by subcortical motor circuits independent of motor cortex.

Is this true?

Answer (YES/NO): YES